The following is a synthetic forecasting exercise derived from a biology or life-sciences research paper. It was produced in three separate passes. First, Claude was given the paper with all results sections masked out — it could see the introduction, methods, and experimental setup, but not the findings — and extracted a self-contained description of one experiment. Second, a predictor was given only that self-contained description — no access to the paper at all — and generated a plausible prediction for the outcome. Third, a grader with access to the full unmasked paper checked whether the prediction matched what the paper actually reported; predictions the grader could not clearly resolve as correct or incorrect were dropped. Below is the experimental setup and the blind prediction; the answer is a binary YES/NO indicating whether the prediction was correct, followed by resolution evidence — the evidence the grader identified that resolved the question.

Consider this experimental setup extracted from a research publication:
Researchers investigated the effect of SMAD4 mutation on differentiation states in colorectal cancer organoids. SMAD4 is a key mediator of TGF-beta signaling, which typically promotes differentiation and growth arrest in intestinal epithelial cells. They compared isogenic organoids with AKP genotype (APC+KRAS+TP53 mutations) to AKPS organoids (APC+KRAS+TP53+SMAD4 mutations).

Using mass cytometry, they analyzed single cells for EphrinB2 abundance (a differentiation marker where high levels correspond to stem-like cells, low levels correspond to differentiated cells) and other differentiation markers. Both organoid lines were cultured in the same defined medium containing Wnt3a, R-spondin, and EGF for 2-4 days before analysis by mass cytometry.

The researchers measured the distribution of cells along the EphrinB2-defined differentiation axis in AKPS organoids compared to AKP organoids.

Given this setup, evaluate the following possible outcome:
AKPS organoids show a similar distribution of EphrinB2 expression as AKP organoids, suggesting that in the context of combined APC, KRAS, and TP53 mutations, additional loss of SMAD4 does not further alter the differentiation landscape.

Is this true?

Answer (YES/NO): NO